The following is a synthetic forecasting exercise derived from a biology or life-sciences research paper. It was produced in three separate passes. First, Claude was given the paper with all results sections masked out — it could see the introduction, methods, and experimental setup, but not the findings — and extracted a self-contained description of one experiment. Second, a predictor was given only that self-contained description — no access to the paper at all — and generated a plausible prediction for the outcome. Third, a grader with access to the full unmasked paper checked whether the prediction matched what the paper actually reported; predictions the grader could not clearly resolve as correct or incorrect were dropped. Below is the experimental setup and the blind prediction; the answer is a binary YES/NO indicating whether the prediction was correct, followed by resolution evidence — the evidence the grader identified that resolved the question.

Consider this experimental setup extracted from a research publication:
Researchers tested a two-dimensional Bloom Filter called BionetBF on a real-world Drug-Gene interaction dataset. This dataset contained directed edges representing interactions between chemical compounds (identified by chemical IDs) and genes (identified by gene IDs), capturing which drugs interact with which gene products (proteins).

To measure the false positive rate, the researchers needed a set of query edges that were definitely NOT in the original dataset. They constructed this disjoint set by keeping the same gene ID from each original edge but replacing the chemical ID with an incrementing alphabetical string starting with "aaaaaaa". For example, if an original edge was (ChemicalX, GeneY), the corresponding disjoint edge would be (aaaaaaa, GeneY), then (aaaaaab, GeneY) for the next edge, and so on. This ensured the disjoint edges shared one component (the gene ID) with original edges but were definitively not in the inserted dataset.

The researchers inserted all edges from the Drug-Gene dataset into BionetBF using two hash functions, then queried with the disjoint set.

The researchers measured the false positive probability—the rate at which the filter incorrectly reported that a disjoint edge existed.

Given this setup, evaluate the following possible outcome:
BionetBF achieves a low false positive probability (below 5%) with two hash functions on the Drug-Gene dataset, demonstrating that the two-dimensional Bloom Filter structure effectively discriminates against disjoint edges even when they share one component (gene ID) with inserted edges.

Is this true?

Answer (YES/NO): YES